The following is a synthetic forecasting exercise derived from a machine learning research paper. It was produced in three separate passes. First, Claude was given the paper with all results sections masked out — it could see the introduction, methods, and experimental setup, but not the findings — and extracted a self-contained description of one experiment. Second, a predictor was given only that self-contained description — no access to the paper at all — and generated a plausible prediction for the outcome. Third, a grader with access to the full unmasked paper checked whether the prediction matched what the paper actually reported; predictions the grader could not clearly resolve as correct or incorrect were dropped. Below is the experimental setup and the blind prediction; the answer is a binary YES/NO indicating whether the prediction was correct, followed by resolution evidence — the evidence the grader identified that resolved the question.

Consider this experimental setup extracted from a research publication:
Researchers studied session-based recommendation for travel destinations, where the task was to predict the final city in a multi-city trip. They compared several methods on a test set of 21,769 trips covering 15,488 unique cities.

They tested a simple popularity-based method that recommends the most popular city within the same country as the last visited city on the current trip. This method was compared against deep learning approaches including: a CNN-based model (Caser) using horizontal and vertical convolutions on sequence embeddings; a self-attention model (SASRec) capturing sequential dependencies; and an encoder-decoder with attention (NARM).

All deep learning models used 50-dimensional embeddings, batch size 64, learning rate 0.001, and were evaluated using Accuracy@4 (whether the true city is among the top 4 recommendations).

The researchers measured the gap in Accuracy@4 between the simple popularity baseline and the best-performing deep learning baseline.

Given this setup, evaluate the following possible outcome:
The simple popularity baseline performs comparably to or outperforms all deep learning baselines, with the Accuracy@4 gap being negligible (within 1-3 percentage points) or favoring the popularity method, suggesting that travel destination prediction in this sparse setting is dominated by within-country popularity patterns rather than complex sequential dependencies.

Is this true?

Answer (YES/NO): NO